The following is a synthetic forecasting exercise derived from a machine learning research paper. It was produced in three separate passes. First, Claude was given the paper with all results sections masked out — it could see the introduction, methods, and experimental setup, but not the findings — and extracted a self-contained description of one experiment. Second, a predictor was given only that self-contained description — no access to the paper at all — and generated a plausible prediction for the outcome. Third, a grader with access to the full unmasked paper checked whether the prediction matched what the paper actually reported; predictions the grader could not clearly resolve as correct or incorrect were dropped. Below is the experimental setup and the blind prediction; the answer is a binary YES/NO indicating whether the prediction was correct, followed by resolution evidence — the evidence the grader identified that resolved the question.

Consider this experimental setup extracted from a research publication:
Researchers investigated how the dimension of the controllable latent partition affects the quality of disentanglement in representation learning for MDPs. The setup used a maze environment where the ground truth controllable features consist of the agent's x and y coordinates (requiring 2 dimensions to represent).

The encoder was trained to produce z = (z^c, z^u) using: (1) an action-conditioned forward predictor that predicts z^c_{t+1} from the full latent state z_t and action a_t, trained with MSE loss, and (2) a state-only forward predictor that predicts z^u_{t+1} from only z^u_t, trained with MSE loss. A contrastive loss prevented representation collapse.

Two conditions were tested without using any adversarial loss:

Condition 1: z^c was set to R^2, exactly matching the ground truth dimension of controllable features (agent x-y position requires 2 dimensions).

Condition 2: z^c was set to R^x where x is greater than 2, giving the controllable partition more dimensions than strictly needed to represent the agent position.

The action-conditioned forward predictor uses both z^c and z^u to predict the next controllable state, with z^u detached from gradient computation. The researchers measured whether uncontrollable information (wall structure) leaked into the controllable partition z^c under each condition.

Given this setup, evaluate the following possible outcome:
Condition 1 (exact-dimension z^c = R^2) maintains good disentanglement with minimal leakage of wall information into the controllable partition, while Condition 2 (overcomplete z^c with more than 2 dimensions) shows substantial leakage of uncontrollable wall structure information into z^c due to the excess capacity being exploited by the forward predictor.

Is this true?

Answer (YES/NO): YES